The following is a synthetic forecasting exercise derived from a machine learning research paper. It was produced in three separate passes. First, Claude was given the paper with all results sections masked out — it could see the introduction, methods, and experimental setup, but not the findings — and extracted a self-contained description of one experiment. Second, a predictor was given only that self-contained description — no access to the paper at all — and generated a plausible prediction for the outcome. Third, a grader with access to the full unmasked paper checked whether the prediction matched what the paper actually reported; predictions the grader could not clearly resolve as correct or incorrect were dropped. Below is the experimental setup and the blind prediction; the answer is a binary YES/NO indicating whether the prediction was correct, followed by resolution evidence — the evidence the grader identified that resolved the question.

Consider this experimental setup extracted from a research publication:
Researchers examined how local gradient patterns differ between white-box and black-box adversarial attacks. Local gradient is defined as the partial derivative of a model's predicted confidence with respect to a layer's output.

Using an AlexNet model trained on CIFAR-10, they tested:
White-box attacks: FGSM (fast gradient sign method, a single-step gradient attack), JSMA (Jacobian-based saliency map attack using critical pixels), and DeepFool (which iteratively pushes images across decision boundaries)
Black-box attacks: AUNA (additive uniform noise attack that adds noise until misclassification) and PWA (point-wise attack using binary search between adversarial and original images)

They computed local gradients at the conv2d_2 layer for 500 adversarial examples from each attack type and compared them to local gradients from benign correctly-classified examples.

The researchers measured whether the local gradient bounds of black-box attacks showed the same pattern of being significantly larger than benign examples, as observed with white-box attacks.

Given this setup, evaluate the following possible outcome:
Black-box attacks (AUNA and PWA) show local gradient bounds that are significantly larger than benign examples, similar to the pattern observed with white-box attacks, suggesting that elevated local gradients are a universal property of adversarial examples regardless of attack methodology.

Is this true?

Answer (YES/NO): YES